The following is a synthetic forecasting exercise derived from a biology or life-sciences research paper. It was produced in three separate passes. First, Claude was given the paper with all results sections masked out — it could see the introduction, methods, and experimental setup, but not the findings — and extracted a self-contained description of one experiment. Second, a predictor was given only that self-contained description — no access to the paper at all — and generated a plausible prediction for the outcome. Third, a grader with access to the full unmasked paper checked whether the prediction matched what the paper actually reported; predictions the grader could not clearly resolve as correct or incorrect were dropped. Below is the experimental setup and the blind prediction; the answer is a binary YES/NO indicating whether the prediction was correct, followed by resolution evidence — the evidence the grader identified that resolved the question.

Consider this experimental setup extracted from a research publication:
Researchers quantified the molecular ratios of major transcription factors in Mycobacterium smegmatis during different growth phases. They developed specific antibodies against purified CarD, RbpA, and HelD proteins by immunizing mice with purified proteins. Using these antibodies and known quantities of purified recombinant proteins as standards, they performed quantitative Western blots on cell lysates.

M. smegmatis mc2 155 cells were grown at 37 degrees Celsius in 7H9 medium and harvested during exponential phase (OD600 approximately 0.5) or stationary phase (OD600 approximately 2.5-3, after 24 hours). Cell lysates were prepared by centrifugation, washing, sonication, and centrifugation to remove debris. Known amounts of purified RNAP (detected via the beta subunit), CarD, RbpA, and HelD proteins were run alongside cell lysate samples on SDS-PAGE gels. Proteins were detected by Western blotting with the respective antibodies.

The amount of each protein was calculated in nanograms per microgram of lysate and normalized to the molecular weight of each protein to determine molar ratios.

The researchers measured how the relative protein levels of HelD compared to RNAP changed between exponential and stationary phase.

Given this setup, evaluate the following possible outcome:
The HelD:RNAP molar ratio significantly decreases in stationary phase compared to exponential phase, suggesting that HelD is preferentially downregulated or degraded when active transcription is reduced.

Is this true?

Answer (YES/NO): NO